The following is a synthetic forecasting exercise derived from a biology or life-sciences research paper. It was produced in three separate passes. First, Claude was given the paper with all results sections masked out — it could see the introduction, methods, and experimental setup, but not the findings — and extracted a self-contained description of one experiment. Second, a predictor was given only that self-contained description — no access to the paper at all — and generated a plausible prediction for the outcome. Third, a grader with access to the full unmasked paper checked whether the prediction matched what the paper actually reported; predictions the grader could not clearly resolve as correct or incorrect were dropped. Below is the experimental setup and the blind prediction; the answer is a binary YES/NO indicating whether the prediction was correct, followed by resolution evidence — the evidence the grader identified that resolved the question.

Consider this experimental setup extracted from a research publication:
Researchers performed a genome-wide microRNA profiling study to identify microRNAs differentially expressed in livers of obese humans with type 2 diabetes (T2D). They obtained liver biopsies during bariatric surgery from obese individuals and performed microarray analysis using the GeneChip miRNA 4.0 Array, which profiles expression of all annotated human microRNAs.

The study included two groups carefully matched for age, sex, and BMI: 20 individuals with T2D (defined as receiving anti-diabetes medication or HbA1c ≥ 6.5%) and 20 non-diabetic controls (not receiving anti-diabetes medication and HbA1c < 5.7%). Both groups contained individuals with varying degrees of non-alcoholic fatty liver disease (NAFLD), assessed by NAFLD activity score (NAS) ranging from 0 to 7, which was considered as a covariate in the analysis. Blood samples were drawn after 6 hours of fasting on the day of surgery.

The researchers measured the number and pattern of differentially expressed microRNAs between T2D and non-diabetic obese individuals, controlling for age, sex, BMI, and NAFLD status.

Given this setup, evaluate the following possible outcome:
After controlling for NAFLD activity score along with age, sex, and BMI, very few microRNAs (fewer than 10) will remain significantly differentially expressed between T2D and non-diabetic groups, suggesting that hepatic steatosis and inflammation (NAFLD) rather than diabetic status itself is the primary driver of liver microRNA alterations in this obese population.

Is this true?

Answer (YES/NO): NO